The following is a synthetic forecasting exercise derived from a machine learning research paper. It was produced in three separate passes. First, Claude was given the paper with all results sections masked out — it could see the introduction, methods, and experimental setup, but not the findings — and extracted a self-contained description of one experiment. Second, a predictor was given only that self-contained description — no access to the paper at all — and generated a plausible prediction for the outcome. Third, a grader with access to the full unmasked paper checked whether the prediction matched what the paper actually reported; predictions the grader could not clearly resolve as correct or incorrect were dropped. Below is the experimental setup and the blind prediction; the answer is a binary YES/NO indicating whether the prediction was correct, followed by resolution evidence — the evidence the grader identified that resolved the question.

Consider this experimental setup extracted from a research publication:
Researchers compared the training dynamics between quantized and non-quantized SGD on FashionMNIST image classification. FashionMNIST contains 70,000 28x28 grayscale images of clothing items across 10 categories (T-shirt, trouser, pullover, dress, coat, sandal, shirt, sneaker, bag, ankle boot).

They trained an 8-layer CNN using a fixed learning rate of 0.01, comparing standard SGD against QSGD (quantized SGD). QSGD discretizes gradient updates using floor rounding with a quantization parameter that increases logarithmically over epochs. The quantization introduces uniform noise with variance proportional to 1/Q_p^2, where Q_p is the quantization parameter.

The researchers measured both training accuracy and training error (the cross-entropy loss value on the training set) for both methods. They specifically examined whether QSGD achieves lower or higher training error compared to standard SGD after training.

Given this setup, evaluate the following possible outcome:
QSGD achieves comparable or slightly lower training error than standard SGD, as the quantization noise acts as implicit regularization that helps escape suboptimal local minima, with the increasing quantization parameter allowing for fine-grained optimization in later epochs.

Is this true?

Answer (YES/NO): NO